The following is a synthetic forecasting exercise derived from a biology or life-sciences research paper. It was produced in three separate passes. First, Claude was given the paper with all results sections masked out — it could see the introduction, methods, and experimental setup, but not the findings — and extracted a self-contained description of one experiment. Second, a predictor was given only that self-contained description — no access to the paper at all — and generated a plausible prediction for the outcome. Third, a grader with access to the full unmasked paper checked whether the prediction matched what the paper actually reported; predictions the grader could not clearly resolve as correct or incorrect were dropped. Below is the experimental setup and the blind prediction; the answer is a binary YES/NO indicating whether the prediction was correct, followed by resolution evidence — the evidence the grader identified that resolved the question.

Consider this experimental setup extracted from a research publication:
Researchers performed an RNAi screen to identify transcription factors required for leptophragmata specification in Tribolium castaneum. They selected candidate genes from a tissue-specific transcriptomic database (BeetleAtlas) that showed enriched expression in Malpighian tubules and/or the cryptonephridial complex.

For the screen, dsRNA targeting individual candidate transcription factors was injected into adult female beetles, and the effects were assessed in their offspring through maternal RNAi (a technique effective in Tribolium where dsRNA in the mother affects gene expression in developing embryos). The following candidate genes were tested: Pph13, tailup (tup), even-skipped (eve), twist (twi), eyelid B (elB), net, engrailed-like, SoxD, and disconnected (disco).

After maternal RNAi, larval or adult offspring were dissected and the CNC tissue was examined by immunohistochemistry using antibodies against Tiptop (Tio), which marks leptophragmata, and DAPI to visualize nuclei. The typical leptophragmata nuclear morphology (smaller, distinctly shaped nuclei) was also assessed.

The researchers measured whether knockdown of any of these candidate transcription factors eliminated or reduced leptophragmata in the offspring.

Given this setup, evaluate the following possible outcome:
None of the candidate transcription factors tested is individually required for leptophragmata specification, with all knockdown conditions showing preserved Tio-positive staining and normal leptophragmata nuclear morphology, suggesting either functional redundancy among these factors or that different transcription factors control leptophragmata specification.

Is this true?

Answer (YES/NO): NO